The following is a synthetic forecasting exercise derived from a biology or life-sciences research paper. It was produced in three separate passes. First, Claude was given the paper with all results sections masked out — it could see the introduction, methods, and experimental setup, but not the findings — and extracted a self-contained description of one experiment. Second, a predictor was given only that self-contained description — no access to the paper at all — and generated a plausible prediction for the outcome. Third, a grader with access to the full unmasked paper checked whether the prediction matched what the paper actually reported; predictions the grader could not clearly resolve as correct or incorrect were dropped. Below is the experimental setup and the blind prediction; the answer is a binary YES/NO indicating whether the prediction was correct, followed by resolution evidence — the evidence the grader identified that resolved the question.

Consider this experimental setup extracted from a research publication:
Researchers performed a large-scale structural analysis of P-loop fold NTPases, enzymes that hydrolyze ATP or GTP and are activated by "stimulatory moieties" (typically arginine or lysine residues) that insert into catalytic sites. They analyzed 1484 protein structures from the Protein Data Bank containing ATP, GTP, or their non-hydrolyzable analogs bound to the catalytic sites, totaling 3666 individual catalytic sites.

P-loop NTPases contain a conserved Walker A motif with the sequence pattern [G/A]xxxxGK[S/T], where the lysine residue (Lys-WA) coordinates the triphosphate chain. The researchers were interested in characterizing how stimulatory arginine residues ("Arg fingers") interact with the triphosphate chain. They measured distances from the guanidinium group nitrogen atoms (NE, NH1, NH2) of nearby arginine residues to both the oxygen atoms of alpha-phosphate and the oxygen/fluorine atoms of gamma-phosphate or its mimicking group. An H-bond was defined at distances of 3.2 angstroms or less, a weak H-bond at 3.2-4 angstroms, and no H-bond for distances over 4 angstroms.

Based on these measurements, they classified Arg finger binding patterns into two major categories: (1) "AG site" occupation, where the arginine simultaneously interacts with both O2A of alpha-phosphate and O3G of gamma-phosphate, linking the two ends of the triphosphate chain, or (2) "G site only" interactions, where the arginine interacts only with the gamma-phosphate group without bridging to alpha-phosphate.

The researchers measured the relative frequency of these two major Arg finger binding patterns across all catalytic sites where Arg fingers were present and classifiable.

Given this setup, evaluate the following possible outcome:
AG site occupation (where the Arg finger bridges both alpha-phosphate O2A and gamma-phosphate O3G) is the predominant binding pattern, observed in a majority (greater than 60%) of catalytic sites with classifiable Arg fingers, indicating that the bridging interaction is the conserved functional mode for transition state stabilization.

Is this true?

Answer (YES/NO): YES